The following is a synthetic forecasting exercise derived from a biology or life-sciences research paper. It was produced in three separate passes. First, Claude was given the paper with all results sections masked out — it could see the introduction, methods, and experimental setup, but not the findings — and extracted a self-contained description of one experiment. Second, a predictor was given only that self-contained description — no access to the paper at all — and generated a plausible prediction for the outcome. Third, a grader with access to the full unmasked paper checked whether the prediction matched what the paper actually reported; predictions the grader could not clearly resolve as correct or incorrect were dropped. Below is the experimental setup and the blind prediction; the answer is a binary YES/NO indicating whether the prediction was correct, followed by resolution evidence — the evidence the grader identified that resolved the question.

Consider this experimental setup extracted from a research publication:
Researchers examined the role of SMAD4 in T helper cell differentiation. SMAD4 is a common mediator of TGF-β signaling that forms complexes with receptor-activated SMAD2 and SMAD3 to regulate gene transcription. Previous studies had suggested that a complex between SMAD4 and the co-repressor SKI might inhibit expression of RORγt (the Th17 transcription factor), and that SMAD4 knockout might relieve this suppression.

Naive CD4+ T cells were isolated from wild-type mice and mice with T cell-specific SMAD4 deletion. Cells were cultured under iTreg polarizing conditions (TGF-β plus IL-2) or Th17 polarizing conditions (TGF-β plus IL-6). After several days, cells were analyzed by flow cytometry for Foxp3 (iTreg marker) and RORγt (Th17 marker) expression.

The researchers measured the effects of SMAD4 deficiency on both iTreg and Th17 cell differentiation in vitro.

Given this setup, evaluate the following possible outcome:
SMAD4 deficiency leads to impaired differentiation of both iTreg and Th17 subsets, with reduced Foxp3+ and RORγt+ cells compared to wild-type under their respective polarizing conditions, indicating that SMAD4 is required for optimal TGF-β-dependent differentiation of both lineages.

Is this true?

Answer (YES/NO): NO